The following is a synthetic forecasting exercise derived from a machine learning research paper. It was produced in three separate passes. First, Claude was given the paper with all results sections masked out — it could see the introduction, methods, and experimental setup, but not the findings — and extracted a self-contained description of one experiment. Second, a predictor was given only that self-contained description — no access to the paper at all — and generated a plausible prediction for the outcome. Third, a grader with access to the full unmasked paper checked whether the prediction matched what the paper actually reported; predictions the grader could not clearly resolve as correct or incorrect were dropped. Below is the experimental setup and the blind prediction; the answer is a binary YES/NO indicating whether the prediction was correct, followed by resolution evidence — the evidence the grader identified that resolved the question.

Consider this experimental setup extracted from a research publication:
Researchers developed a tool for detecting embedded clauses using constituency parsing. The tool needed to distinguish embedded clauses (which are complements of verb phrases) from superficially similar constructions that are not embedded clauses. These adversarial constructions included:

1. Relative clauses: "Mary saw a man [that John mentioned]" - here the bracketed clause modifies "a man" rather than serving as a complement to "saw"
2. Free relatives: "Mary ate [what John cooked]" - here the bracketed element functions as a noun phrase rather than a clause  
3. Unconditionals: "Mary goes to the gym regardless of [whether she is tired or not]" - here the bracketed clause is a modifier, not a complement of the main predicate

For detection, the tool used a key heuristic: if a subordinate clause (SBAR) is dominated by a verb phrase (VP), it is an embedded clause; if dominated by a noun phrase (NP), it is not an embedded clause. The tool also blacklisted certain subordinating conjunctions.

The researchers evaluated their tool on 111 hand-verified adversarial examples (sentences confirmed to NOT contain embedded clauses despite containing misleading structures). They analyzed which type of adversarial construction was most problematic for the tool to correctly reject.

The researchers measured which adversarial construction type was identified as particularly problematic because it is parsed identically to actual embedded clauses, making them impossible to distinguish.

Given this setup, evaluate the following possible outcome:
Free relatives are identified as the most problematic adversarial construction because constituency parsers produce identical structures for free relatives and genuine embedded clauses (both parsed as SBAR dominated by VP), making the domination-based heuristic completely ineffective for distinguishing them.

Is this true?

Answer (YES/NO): NO